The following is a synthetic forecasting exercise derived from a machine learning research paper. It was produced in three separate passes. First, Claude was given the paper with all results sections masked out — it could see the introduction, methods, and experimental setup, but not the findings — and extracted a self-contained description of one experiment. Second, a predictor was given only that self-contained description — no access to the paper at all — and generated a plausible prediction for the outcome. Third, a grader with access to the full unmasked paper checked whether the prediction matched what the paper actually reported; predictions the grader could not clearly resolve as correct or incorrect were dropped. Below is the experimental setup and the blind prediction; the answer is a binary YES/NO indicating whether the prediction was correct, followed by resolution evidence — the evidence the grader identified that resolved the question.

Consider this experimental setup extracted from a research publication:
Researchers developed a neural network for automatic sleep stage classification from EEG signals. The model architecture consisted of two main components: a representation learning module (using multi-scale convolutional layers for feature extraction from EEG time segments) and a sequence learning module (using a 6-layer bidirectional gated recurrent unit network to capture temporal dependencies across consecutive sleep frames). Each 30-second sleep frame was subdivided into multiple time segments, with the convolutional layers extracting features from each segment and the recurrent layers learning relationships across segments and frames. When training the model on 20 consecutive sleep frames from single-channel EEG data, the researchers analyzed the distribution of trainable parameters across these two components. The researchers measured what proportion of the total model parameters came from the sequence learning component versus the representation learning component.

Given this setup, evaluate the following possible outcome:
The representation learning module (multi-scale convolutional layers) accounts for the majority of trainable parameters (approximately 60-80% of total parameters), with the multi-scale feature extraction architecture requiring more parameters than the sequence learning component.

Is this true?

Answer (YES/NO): NO